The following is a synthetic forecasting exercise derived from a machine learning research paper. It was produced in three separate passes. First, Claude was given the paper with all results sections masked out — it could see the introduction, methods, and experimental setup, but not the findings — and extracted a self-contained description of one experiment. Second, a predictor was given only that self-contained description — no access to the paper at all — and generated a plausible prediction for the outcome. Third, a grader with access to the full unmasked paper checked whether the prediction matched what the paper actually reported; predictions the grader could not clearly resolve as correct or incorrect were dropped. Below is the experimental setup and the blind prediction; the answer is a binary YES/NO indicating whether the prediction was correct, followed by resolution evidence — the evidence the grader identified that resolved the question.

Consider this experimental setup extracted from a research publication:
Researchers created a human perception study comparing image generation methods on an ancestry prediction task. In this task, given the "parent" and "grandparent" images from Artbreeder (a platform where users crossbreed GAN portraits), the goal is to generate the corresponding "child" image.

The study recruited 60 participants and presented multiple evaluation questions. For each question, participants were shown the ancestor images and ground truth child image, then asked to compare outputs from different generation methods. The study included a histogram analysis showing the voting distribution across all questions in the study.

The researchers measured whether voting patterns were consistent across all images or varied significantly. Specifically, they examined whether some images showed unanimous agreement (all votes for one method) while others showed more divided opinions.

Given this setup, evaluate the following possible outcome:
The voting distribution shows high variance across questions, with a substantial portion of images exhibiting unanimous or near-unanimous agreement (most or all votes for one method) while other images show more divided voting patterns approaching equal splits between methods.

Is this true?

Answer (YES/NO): NO